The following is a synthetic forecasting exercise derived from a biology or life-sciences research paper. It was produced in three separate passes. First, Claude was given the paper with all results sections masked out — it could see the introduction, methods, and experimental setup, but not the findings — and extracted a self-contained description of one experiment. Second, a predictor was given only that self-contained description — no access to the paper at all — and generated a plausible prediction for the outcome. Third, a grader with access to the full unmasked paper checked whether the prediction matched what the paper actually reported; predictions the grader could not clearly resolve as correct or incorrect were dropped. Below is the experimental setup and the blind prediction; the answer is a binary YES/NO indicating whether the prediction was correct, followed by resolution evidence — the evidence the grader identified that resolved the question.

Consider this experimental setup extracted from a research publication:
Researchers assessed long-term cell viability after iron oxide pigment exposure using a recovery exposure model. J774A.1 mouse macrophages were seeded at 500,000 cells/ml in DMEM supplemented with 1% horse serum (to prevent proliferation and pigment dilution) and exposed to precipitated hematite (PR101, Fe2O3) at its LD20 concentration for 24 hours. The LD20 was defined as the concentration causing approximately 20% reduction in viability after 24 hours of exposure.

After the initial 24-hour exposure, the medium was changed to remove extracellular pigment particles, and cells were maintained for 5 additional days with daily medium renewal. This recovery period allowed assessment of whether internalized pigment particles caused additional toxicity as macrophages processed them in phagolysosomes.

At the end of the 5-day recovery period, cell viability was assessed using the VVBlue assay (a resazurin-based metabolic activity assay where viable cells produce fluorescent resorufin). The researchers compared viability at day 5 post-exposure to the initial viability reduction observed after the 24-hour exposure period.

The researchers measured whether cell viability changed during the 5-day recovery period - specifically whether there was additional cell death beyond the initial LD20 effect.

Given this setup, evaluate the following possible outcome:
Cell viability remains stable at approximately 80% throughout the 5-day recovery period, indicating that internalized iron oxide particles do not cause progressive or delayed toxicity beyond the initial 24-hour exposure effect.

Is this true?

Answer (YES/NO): NO